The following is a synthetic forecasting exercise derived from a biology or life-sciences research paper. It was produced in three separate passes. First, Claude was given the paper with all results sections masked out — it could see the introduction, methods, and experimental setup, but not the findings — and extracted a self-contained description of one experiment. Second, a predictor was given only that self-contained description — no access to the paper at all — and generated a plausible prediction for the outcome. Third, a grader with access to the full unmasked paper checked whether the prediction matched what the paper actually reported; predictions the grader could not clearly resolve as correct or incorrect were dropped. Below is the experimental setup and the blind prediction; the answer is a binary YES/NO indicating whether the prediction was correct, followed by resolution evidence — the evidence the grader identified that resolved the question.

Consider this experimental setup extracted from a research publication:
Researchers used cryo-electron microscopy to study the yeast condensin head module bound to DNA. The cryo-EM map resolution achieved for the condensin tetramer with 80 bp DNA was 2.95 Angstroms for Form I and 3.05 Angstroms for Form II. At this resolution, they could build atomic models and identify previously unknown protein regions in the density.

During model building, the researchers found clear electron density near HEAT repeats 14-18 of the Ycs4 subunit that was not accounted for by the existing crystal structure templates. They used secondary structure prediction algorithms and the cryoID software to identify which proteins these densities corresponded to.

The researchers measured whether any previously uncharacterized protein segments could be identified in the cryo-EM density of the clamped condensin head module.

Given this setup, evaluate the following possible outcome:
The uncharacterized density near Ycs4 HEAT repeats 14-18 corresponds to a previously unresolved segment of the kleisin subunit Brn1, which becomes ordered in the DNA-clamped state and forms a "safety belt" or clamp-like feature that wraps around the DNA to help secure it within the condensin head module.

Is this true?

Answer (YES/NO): NO